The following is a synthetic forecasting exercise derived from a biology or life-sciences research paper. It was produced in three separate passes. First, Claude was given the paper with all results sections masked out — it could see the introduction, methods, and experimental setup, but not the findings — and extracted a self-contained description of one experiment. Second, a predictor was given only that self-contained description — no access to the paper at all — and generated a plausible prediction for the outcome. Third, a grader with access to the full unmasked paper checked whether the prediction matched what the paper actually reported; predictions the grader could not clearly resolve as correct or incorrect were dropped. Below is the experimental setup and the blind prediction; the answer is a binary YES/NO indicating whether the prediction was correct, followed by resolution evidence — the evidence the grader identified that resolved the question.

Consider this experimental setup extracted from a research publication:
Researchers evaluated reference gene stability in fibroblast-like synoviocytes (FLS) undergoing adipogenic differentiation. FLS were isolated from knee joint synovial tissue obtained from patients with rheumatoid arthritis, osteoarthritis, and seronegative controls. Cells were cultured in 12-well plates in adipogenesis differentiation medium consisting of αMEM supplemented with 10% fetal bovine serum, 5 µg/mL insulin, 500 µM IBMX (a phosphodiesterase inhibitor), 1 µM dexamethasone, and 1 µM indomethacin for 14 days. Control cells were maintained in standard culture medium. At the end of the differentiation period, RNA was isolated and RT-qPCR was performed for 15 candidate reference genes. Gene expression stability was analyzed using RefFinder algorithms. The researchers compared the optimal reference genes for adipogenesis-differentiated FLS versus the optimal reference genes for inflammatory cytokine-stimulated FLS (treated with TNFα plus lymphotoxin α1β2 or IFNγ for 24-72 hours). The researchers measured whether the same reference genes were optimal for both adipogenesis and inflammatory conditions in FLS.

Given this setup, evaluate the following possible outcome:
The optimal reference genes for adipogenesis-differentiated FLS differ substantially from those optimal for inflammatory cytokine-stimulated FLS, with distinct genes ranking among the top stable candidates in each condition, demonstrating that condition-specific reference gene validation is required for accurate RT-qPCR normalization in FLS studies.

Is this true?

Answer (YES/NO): NO